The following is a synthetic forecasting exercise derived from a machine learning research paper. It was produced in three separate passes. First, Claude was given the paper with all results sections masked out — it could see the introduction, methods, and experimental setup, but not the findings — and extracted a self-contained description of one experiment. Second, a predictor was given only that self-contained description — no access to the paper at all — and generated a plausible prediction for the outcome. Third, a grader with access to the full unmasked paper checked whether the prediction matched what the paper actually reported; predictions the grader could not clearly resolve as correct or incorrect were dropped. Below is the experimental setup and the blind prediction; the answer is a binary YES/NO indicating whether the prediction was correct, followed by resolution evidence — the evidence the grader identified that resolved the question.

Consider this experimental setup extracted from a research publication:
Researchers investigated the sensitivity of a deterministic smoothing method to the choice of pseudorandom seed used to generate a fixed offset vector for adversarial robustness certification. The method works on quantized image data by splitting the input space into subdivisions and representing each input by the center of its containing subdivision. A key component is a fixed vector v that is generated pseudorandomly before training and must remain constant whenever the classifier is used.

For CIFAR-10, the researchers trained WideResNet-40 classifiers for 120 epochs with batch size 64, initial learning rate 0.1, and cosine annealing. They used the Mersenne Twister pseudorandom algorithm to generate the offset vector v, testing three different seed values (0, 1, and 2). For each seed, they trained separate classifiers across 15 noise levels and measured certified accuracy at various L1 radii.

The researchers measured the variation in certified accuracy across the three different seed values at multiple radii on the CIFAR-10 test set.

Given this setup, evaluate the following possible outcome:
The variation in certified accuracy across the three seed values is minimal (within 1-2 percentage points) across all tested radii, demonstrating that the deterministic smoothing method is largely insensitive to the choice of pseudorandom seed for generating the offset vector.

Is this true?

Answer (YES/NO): YES